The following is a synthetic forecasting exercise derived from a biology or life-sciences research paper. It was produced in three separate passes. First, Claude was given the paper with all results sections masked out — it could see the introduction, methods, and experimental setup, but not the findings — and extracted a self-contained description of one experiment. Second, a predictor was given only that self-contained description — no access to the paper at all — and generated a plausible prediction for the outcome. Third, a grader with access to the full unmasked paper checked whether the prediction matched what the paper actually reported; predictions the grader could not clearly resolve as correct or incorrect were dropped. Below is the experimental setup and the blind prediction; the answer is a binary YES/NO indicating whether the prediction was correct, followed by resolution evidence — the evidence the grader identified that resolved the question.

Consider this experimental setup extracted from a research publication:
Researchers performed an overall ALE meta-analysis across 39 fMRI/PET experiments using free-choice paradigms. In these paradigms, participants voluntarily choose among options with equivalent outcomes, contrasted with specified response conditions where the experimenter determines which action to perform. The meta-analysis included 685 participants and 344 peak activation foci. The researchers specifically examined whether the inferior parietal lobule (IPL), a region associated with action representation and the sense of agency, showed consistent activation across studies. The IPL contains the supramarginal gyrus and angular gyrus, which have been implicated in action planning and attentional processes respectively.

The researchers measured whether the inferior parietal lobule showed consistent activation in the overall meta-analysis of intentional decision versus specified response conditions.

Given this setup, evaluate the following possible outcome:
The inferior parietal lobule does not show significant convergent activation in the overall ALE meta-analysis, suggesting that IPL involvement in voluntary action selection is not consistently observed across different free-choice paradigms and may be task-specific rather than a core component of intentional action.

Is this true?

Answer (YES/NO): NO